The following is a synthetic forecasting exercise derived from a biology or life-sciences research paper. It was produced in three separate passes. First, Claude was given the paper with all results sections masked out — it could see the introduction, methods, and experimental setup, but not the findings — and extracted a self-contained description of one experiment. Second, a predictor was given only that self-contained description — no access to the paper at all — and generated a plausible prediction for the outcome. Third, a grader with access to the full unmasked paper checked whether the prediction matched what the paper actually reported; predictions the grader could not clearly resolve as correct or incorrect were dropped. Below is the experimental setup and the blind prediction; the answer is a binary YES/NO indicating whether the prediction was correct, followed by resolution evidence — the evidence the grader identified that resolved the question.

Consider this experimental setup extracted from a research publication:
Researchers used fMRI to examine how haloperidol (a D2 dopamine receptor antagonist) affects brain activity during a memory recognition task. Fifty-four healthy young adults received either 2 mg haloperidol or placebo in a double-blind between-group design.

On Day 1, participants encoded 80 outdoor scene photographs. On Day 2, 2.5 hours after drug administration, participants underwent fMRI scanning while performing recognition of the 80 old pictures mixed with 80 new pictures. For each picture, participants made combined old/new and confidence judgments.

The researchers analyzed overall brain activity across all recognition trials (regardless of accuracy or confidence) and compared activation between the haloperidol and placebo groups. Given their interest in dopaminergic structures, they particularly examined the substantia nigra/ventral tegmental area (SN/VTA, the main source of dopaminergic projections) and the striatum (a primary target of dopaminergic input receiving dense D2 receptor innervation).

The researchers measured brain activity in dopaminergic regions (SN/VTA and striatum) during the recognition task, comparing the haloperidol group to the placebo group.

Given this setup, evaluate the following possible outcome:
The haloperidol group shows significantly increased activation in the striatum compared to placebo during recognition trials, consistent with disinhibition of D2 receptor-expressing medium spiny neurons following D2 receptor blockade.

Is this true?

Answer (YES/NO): YES